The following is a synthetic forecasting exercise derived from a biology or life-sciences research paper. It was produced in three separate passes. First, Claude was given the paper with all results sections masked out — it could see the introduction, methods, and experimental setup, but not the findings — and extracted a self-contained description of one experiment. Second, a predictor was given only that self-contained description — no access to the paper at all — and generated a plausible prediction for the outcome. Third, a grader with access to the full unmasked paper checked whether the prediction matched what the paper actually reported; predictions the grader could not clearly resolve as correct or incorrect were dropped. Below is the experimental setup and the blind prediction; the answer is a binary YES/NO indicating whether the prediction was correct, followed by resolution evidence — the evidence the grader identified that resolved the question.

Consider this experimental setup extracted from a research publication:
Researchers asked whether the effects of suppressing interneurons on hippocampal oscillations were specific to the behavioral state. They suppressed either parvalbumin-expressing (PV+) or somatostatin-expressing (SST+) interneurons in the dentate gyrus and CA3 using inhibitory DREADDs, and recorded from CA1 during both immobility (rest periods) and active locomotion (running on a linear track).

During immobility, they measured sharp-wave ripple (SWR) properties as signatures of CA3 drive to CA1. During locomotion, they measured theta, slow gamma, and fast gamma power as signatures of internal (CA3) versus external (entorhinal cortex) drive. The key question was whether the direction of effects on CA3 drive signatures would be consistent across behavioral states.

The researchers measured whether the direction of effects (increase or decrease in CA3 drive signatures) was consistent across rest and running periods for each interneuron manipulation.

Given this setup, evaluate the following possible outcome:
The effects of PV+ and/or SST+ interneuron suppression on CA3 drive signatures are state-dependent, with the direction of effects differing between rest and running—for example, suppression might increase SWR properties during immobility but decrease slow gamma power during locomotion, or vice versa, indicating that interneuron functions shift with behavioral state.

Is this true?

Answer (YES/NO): NO